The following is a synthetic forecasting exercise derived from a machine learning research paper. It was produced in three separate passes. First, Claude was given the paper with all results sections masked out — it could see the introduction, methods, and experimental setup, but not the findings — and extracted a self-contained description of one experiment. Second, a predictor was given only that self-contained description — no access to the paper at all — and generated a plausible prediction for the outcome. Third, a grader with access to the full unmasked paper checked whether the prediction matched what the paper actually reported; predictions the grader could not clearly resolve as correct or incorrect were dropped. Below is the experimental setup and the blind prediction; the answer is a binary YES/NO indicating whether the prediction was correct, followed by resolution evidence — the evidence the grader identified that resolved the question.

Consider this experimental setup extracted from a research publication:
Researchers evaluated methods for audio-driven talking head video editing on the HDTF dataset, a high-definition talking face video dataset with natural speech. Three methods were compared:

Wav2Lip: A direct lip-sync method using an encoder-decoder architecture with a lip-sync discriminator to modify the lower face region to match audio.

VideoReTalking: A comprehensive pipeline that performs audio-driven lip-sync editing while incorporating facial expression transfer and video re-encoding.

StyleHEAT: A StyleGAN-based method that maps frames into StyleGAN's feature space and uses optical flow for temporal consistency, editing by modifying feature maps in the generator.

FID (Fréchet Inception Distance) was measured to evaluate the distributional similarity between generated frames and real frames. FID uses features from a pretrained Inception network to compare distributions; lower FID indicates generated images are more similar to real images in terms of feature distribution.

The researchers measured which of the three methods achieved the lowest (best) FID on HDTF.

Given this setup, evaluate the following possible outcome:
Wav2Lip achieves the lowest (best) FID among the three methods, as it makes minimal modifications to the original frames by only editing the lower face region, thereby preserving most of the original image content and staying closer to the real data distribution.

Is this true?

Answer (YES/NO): NO